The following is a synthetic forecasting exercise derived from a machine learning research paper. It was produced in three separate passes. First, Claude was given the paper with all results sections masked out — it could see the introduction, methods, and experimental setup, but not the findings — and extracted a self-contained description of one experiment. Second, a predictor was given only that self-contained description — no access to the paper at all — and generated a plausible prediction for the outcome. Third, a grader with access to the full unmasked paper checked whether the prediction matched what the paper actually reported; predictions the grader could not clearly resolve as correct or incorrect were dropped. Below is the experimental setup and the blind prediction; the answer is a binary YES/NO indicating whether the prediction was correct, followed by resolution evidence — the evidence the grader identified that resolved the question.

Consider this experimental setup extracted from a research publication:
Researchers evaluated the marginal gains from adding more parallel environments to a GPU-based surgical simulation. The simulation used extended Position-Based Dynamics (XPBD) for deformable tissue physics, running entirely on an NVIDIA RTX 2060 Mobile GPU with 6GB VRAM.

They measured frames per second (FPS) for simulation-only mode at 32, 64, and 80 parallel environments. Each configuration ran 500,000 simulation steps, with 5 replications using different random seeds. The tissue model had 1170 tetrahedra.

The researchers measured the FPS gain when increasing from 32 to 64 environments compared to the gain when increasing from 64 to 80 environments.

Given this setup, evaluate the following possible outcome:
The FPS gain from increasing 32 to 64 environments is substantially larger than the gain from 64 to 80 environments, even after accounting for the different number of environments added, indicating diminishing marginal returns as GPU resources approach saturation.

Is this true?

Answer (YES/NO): YES